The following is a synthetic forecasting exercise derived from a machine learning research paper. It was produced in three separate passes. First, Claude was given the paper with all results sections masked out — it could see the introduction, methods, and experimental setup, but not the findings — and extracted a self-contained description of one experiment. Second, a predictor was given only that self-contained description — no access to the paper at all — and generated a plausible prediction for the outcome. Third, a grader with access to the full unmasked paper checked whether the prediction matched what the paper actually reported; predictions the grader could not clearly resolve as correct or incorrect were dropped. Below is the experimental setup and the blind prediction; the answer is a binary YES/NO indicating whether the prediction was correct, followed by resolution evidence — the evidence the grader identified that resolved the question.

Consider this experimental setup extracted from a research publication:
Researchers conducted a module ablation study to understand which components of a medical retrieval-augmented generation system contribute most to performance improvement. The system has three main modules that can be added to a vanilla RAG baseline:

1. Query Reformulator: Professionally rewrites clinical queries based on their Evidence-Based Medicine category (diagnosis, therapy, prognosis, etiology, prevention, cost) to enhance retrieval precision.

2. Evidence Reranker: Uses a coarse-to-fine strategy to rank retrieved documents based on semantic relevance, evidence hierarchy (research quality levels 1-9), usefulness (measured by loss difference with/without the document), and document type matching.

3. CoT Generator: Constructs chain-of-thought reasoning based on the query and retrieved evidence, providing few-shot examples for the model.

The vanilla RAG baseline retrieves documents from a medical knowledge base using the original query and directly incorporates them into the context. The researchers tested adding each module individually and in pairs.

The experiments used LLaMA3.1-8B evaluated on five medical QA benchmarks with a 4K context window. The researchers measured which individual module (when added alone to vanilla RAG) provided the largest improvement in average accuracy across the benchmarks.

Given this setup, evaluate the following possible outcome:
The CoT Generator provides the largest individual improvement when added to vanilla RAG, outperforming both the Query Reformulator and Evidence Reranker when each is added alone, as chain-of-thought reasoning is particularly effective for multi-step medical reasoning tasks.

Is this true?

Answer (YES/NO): NO